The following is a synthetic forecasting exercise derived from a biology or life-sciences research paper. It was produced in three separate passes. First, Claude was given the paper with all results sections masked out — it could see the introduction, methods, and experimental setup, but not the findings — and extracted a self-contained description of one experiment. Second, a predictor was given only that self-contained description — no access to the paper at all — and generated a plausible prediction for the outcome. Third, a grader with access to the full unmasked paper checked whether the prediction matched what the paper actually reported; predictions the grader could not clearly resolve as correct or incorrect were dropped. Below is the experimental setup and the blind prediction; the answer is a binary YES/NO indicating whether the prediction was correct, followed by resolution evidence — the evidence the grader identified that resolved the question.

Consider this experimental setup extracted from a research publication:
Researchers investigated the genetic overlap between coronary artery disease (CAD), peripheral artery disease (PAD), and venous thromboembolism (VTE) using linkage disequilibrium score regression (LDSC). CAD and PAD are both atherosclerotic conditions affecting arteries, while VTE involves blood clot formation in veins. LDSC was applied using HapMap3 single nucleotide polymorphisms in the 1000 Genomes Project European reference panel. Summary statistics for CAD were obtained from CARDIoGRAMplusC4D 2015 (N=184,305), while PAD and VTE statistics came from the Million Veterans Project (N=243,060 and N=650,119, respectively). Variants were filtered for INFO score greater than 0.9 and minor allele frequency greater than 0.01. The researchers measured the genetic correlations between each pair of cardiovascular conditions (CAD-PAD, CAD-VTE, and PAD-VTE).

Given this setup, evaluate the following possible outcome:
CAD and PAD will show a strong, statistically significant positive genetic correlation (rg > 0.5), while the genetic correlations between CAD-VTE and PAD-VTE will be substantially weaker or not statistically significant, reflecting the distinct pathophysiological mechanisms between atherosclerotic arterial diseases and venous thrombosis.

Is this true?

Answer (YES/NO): YES